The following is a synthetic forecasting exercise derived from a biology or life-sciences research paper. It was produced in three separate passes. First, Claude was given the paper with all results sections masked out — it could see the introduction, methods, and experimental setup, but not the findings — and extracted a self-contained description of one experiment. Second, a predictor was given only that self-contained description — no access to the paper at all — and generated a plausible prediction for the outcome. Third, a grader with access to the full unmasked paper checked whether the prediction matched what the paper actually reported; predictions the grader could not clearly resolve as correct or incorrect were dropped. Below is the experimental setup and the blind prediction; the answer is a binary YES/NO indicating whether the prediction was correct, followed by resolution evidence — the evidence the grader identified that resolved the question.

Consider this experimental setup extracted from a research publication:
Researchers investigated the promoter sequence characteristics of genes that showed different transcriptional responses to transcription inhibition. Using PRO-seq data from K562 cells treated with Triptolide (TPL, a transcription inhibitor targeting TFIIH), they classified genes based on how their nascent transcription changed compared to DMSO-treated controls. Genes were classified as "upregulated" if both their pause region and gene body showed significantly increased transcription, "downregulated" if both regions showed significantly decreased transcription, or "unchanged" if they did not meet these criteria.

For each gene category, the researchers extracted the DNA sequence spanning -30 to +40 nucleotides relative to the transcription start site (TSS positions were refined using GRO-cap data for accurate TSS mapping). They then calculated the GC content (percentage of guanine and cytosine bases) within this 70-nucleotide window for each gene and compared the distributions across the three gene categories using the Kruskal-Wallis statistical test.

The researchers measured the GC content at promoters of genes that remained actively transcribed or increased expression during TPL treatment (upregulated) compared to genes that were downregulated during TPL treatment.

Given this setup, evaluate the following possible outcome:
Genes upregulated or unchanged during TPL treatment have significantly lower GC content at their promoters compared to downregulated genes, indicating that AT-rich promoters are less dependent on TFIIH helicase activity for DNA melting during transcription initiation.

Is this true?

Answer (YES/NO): YES